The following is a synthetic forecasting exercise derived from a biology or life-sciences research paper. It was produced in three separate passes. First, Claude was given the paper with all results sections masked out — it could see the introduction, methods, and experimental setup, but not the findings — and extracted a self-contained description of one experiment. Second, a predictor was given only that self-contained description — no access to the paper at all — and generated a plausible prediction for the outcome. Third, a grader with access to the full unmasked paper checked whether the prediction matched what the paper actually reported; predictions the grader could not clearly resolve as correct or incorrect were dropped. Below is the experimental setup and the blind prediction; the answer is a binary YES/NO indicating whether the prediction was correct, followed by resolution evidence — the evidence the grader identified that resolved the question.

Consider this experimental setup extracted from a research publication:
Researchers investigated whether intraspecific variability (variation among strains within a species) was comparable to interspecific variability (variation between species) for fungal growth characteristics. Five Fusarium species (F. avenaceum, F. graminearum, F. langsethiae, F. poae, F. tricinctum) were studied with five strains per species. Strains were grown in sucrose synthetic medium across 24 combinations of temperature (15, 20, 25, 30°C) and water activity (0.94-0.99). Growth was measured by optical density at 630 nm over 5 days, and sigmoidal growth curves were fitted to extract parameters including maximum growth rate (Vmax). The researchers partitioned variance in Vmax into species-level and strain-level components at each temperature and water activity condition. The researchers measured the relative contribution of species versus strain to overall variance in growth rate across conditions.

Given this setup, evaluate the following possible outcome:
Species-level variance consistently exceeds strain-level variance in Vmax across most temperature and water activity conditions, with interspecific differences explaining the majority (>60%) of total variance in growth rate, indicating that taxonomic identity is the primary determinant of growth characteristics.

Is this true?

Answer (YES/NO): NO